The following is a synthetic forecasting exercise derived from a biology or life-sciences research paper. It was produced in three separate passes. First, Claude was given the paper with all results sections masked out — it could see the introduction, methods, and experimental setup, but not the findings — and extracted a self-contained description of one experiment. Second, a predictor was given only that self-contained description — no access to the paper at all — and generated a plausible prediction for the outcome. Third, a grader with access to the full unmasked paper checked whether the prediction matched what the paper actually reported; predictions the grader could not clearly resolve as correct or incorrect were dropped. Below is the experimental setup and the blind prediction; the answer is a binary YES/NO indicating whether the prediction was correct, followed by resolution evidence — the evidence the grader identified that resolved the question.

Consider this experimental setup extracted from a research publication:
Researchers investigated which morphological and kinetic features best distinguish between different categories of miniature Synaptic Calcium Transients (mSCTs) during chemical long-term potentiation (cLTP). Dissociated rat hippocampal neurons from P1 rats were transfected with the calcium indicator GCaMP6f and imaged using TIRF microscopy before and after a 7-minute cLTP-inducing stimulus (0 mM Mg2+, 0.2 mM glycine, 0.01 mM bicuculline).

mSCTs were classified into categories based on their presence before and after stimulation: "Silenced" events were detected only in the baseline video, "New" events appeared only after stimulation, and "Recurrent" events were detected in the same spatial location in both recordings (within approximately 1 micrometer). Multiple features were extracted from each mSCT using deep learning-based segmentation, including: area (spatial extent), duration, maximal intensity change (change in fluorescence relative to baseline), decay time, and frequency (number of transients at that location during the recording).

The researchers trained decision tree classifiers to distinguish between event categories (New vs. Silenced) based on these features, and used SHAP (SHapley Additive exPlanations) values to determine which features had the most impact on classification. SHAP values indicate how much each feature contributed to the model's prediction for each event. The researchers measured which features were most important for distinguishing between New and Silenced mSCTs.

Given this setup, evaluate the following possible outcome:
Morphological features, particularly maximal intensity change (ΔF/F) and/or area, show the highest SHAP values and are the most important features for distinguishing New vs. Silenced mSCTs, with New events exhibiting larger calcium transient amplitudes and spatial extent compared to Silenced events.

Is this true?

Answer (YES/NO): NO